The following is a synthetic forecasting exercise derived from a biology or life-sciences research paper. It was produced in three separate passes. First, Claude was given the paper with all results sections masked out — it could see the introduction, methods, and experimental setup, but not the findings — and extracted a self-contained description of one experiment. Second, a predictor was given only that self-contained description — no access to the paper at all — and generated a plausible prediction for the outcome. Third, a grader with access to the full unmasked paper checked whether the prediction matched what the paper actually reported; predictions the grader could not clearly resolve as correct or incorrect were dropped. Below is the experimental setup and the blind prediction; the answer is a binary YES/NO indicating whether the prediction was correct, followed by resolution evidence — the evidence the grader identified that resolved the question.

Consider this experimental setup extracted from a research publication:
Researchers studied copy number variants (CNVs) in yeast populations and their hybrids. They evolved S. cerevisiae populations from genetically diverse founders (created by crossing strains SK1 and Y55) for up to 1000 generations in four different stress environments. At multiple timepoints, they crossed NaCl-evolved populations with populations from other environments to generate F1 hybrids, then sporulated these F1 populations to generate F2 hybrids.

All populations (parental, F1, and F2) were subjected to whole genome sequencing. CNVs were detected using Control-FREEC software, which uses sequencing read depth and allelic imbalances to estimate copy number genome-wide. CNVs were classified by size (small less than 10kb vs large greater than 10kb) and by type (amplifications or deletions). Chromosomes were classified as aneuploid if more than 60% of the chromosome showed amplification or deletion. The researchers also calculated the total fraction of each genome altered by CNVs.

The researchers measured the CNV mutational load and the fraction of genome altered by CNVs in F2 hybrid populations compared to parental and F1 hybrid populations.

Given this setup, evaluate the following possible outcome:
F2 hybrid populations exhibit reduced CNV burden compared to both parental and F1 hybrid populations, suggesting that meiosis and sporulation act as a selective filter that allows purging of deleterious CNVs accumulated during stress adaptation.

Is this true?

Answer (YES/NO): YES